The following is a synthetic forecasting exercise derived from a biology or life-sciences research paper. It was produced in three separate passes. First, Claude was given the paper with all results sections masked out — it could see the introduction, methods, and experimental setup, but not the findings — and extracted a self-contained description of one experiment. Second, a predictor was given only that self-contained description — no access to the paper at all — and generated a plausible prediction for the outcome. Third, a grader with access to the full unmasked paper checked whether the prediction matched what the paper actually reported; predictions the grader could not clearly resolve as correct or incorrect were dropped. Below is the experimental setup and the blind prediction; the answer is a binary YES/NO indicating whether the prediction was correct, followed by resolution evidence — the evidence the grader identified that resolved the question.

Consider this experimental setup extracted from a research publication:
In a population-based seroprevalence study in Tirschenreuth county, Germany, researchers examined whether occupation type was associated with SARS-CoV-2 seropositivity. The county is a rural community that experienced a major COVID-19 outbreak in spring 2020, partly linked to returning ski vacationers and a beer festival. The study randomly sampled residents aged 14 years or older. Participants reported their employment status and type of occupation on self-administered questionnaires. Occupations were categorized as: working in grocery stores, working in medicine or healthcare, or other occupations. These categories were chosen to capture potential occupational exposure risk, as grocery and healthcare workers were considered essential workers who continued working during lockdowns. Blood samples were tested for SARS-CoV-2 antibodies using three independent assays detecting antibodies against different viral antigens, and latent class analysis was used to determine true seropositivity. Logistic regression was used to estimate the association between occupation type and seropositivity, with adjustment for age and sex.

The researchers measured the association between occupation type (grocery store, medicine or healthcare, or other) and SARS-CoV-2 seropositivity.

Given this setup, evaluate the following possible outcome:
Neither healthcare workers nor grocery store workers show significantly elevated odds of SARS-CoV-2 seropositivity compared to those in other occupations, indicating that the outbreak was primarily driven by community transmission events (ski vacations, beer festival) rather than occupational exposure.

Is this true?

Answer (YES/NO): NO